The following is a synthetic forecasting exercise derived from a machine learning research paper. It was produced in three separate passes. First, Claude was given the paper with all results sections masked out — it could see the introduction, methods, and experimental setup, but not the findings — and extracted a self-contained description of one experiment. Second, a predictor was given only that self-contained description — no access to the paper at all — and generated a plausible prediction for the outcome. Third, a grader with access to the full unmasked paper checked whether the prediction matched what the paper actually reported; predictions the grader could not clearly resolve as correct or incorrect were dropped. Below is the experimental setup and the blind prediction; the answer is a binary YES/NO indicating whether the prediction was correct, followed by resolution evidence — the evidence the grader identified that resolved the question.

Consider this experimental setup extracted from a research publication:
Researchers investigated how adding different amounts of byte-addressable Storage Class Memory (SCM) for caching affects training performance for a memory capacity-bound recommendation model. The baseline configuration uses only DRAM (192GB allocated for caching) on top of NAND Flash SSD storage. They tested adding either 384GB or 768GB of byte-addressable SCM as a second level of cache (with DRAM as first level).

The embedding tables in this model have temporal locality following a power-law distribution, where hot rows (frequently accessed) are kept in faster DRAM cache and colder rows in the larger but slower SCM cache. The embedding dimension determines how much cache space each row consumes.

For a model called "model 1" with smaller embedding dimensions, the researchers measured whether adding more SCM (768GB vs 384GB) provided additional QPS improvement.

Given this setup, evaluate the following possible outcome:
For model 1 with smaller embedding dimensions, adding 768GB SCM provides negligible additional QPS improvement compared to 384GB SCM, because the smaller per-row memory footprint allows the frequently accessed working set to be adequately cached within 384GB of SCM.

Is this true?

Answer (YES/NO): YES